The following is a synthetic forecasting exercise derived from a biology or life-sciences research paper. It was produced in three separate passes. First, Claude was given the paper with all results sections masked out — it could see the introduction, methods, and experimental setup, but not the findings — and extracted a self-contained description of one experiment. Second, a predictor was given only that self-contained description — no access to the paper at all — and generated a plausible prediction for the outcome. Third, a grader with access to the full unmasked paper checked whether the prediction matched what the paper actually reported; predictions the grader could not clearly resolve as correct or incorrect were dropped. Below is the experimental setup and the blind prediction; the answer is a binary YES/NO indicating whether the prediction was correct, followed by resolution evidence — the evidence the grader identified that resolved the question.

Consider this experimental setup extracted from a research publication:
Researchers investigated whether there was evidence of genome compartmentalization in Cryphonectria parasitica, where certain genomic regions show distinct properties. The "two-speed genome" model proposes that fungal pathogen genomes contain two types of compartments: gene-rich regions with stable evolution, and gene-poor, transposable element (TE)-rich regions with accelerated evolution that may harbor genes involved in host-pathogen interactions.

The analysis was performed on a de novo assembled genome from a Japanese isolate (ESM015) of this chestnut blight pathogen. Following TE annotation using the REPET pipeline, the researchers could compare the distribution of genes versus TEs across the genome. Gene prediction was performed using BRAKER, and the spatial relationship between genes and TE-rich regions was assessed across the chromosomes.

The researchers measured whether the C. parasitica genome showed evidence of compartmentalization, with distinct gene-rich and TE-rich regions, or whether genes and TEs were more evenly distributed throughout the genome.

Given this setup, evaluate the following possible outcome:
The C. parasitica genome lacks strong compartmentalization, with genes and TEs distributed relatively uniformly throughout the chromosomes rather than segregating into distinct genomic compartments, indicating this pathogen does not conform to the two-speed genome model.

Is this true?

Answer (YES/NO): NO